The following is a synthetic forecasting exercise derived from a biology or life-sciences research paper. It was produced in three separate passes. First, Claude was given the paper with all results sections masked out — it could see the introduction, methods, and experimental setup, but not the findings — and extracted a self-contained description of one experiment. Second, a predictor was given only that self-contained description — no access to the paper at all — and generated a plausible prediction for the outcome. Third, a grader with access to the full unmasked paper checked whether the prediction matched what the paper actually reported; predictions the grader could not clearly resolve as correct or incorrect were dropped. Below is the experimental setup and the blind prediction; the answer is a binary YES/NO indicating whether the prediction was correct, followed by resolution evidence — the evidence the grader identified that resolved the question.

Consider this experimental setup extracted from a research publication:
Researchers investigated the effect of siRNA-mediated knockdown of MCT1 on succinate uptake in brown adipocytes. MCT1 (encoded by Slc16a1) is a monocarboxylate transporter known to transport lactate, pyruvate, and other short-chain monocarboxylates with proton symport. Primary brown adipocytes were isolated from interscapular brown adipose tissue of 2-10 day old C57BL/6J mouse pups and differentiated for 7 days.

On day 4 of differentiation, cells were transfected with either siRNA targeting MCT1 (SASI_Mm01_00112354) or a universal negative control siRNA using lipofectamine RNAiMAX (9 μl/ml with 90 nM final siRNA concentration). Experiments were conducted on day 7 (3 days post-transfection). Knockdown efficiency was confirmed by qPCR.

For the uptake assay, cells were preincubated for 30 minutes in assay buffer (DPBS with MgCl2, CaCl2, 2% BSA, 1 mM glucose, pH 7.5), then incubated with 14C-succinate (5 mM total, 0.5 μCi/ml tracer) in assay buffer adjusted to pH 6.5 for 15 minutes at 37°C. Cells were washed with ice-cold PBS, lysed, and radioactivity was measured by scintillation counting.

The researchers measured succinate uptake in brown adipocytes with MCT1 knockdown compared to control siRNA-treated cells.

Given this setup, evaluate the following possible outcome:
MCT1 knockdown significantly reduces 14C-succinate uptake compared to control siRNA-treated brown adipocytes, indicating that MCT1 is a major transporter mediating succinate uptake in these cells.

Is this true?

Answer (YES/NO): YES